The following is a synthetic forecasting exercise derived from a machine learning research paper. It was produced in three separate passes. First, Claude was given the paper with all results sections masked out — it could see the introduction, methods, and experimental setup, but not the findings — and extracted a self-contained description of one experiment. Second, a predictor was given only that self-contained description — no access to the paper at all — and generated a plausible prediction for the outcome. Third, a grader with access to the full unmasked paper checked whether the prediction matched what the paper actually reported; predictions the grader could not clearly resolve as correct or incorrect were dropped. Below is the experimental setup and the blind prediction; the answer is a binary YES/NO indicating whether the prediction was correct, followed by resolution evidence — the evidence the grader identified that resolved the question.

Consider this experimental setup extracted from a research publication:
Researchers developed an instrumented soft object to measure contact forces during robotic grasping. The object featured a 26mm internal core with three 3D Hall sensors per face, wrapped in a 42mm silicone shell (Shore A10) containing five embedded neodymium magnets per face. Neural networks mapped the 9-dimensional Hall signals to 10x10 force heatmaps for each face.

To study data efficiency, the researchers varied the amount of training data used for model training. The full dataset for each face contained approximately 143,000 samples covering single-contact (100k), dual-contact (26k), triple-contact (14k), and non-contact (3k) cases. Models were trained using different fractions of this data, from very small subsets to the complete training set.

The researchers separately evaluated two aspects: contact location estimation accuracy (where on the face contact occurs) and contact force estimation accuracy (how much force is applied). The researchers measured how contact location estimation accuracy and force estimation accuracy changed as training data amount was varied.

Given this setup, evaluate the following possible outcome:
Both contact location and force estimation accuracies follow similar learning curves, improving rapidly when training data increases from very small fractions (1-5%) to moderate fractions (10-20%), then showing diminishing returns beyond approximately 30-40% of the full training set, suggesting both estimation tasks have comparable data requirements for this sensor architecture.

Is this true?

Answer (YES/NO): NO